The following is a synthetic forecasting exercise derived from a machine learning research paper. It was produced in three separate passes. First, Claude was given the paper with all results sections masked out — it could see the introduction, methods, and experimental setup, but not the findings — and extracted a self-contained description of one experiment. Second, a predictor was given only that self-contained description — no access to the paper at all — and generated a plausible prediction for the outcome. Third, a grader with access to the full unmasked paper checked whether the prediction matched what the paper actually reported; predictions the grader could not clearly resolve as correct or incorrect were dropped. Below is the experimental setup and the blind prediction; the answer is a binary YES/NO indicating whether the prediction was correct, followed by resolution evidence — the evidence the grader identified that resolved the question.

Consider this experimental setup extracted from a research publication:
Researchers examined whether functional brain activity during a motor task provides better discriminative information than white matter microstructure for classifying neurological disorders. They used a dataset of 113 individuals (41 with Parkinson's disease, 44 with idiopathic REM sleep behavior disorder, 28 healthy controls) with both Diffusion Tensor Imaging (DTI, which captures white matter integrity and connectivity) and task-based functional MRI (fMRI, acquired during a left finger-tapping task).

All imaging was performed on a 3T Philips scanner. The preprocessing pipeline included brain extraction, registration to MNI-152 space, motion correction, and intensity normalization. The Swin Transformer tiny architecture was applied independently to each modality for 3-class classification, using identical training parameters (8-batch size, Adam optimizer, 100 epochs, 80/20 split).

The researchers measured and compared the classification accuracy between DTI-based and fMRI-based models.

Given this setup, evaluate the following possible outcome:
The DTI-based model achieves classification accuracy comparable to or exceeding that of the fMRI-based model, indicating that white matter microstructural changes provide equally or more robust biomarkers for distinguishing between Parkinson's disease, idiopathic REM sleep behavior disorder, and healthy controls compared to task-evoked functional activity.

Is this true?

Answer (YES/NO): NO